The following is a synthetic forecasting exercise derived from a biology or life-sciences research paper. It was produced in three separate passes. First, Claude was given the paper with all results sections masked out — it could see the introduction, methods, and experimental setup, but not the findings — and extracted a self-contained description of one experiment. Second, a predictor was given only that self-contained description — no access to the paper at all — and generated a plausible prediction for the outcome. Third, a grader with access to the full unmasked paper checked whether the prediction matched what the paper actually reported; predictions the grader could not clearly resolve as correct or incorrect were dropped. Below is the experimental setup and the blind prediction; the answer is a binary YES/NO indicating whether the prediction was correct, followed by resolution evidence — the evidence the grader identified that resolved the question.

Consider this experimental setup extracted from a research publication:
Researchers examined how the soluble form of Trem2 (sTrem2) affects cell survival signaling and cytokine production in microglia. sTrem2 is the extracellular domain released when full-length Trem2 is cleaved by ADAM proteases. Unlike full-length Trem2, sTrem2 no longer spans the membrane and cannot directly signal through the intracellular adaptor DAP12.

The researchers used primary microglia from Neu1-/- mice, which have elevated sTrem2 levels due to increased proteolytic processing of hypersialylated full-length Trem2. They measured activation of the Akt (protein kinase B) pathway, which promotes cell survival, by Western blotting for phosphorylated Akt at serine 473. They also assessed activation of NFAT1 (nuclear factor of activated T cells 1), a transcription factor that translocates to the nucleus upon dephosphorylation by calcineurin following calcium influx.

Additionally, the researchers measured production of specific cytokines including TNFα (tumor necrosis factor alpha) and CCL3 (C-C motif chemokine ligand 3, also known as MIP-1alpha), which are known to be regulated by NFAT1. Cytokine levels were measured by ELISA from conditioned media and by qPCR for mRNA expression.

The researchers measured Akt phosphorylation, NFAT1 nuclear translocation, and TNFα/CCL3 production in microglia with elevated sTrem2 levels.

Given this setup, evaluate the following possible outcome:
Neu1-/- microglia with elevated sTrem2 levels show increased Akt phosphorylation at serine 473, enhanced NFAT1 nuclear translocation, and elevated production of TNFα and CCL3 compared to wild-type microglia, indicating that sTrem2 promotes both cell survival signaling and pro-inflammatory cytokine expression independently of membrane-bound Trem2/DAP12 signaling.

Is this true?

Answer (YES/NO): YES